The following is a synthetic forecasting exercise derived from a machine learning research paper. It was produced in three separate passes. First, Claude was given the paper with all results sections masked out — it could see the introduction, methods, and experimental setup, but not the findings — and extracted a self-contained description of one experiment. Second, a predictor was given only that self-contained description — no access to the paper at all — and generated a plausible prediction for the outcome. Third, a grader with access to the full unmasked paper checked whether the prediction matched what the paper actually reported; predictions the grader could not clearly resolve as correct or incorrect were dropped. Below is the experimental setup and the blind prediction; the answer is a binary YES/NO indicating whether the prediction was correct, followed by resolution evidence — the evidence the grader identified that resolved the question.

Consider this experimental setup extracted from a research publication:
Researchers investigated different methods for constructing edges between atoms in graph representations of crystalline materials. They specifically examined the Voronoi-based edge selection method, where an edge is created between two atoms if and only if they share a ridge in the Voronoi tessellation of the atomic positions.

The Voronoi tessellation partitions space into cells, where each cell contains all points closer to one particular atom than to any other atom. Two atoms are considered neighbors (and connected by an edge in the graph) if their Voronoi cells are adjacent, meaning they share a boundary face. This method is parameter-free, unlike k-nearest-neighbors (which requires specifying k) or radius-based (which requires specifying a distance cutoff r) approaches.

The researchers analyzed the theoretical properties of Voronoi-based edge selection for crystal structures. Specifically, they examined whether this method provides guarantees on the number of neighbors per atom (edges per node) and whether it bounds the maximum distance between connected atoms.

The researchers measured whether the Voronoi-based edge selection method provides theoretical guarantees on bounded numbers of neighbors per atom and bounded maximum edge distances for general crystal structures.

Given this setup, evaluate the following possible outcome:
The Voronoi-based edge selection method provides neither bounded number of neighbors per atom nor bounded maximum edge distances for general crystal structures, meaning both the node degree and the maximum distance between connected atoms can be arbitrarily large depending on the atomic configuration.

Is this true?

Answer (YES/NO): YES